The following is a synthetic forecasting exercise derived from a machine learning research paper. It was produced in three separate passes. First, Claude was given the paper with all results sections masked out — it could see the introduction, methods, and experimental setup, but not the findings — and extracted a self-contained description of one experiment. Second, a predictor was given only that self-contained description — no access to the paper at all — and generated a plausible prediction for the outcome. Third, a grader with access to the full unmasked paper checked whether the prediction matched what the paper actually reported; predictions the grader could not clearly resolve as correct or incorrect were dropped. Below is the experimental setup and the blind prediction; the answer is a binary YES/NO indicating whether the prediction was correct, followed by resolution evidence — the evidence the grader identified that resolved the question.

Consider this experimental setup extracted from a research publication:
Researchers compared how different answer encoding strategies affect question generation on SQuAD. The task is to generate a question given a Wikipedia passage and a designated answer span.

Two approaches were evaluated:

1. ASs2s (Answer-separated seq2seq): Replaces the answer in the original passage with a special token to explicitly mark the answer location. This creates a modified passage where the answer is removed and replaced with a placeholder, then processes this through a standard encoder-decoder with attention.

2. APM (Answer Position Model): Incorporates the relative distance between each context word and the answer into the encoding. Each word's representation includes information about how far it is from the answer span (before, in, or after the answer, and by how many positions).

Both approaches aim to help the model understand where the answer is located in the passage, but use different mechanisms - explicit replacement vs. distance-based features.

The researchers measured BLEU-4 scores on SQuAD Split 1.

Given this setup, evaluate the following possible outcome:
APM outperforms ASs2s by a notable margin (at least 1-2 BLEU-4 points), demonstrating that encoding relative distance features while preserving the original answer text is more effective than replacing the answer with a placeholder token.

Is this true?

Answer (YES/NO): NO